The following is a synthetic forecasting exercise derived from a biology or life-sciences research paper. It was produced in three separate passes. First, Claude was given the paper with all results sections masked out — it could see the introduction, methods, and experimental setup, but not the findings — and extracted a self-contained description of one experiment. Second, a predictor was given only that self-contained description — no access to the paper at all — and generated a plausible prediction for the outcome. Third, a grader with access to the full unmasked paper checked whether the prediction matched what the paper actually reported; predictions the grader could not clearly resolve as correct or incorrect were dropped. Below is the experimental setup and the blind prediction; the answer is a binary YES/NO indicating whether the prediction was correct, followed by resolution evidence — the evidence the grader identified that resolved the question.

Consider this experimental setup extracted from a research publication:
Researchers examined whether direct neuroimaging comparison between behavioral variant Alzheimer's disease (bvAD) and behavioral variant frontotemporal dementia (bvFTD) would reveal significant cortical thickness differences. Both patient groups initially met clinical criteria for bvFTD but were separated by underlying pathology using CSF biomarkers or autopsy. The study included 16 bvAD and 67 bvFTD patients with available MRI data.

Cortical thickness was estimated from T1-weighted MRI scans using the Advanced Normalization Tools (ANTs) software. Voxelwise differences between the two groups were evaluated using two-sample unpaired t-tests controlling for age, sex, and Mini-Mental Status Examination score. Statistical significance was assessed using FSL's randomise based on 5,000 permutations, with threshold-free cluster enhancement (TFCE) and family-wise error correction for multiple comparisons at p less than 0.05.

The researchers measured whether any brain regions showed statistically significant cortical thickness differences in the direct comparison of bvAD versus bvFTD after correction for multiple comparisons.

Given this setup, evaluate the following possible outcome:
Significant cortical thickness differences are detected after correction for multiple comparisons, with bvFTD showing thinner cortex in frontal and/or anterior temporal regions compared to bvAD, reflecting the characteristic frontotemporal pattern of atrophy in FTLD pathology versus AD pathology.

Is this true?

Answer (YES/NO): NO